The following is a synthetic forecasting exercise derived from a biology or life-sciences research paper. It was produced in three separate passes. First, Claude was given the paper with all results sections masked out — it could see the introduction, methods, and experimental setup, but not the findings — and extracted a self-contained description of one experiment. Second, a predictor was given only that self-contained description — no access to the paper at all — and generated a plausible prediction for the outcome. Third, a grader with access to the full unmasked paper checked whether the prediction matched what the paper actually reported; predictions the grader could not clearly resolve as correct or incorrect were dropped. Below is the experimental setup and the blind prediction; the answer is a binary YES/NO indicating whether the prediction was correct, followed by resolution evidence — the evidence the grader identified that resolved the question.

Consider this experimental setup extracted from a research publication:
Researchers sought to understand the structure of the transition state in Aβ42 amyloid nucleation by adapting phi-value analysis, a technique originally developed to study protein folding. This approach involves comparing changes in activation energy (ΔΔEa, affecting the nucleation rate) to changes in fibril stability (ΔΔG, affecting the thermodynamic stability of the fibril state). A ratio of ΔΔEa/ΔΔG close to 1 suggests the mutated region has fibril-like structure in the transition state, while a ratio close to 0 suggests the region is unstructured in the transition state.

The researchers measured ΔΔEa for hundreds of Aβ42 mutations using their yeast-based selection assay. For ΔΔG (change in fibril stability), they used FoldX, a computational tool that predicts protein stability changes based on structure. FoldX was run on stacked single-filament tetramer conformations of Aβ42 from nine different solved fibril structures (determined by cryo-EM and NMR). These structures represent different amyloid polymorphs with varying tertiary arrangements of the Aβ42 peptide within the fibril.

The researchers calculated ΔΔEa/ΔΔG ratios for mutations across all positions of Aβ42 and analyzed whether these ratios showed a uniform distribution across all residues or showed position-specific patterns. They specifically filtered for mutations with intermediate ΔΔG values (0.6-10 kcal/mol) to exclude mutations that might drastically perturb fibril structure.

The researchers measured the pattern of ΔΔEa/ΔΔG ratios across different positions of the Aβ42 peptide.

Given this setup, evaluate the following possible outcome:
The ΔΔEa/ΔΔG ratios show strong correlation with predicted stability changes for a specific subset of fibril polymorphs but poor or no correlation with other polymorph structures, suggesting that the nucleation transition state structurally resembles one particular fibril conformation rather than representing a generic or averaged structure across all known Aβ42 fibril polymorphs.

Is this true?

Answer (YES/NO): NO